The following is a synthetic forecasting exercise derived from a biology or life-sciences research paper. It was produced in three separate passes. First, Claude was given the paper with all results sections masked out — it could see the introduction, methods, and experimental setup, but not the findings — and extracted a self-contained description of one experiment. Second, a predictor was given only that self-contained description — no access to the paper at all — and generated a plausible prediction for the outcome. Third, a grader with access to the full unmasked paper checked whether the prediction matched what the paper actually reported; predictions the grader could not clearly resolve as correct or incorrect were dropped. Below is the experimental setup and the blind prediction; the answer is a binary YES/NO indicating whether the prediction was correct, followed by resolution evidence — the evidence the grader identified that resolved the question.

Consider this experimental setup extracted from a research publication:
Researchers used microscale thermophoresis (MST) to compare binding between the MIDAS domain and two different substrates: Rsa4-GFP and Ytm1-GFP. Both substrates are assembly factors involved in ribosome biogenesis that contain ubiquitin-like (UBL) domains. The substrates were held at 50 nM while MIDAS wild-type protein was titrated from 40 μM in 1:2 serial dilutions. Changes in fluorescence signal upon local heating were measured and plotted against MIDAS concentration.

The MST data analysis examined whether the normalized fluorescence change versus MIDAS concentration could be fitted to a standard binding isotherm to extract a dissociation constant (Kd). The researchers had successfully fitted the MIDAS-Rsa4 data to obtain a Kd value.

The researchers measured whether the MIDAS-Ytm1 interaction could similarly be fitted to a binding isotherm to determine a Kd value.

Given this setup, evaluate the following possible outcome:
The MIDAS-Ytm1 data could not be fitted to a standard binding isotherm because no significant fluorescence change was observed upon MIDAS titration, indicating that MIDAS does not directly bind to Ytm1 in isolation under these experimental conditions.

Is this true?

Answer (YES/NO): NO